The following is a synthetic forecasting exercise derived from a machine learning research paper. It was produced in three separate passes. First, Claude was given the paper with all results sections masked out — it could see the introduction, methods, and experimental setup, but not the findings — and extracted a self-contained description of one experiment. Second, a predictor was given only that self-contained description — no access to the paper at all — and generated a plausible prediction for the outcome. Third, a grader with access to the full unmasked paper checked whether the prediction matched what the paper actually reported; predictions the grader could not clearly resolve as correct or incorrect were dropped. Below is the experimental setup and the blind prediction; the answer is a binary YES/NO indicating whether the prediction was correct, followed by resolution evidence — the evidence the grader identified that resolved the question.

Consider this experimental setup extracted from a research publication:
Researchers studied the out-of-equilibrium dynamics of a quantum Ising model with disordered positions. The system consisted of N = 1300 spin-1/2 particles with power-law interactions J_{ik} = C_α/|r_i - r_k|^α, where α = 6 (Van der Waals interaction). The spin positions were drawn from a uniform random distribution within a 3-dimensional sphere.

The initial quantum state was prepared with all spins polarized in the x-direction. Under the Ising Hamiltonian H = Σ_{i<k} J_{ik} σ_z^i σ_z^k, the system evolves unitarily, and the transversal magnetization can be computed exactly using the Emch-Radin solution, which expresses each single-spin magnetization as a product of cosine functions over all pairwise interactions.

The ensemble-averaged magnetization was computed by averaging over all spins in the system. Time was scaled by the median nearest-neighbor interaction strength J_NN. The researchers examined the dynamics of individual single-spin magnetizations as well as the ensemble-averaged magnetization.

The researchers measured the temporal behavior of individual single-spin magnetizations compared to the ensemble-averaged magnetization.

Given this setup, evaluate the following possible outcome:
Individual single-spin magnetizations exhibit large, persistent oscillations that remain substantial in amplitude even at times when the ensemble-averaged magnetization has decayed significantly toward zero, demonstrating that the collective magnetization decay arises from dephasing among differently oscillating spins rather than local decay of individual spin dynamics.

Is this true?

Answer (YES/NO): YES